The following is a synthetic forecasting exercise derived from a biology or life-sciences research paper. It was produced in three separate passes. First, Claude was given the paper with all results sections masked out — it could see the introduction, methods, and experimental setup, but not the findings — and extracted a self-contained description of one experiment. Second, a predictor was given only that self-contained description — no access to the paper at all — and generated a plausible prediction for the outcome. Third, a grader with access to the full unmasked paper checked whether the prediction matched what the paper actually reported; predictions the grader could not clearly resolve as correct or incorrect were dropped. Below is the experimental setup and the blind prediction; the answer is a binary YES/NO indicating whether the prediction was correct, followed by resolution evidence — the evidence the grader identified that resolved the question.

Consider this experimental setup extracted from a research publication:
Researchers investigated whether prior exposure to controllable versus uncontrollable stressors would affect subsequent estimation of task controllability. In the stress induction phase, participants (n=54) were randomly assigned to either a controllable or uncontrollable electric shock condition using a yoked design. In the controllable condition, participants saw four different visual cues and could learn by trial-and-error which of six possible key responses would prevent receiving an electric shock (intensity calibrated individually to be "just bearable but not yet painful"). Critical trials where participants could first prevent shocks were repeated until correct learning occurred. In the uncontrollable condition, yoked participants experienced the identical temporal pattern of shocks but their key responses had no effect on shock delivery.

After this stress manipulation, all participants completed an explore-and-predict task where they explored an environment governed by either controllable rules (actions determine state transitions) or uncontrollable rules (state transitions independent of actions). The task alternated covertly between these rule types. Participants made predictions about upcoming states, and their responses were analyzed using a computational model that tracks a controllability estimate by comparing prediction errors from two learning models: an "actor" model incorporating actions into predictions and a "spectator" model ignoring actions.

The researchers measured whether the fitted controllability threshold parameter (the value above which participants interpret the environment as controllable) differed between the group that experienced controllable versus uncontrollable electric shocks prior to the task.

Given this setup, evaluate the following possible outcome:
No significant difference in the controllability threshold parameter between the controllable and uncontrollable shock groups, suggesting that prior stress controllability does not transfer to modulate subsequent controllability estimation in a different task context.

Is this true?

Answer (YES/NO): NO